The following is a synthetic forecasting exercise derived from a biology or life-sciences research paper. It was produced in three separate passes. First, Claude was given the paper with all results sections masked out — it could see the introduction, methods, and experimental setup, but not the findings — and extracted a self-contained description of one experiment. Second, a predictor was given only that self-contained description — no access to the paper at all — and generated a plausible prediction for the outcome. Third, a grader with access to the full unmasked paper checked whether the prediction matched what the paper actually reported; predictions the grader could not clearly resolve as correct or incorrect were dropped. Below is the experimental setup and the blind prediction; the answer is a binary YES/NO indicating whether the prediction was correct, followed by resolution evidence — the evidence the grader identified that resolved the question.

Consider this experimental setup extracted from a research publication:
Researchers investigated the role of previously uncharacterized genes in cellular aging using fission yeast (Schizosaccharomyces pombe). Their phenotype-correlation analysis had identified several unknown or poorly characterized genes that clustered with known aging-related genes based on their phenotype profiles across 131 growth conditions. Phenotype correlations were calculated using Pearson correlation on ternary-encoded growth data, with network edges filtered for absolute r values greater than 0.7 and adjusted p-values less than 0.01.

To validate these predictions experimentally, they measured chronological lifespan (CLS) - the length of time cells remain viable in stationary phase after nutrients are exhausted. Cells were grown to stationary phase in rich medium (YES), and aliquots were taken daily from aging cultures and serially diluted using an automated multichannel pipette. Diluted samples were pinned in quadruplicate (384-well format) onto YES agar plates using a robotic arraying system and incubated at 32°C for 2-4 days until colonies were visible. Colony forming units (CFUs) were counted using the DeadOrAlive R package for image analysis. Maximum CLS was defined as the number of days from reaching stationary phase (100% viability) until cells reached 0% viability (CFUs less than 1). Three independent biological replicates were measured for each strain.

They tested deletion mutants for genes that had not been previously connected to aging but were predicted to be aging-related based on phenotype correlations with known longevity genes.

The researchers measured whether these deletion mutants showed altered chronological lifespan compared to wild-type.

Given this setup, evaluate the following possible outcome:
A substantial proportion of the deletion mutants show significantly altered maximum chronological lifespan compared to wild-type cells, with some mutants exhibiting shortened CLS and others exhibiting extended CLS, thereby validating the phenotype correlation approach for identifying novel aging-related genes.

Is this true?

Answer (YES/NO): YES